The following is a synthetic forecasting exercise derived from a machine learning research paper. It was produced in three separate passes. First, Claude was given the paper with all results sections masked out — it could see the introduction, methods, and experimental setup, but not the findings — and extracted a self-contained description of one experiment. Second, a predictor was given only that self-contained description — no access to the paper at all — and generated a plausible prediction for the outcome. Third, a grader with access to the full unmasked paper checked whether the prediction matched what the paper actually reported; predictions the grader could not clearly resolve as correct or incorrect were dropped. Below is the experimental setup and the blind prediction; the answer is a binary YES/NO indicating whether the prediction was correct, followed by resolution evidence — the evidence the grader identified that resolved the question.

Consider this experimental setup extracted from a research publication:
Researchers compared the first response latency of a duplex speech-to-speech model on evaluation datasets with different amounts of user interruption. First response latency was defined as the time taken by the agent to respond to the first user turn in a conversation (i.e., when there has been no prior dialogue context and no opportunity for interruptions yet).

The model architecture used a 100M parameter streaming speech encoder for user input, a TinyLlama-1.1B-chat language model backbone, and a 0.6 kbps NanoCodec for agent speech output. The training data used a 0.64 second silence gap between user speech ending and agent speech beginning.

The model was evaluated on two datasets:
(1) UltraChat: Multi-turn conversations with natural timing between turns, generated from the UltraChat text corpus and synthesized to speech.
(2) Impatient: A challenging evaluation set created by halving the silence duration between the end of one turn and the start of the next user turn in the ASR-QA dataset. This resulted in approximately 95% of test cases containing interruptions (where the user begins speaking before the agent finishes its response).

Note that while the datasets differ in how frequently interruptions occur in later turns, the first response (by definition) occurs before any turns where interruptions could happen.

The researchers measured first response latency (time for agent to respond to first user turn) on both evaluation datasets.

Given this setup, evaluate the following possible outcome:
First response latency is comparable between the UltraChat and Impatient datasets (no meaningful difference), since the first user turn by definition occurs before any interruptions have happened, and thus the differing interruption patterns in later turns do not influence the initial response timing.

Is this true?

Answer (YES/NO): NO